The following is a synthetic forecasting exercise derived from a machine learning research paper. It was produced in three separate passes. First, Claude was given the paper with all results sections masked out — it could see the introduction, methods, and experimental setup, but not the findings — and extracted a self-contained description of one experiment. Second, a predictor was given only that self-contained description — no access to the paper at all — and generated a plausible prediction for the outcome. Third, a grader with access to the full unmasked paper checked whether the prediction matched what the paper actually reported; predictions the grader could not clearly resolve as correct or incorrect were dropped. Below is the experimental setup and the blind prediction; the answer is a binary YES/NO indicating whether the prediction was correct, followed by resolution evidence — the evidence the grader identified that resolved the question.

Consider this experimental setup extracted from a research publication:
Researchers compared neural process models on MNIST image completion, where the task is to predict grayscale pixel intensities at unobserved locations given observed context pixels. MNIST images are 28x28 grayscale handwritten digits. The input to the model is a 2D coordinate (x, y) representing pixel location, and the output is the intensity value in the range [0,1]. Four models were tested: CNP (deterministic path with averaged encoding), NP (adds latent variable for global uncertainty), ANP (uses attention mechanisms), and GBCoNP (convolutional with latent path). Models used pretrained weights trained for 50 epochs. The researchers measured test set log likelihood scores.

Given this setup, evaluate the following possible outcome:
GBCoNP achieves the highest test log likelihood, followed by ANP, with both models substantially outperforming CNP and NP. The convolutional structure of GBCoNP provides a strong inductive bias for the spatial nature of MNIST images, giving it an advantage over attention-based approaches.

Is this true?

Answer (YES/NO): YES